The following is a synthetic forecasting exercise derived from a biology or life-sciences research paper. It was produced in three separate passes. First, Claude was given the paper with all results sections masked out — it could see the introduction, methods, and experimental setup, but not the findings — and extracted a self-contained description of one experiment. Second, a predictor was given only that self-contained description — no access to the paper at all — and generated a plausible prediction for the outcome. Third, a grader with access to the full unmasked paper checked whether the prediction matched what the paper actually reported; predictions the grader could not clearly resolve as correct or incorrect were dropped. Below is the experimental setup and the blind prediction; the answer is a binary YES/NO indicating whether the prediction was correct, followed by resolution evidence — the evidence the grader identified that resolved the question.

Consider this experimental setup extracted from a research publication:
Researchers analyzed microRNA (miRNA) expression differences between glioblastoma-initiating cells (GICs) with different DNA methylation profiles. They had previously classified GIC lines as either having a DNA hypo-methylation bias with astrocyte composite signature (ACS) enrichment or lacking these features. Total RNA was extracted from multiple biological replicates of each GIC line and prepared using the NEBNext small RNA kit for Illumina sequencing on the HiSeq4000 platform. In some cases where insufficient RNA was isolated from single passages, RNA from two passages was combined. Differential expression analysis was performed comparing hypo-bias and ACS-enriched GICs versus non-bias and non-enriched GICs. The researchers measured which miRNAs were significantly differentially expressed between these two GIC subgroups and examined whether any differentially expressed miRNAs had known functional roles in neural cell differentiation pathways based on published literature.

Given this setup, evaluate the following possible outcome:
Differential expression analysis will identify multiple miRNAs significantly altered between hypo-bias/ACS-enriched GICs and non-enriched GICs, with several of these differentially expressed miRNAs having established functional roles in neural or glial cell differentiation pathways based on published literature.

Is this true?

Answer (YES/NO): YES